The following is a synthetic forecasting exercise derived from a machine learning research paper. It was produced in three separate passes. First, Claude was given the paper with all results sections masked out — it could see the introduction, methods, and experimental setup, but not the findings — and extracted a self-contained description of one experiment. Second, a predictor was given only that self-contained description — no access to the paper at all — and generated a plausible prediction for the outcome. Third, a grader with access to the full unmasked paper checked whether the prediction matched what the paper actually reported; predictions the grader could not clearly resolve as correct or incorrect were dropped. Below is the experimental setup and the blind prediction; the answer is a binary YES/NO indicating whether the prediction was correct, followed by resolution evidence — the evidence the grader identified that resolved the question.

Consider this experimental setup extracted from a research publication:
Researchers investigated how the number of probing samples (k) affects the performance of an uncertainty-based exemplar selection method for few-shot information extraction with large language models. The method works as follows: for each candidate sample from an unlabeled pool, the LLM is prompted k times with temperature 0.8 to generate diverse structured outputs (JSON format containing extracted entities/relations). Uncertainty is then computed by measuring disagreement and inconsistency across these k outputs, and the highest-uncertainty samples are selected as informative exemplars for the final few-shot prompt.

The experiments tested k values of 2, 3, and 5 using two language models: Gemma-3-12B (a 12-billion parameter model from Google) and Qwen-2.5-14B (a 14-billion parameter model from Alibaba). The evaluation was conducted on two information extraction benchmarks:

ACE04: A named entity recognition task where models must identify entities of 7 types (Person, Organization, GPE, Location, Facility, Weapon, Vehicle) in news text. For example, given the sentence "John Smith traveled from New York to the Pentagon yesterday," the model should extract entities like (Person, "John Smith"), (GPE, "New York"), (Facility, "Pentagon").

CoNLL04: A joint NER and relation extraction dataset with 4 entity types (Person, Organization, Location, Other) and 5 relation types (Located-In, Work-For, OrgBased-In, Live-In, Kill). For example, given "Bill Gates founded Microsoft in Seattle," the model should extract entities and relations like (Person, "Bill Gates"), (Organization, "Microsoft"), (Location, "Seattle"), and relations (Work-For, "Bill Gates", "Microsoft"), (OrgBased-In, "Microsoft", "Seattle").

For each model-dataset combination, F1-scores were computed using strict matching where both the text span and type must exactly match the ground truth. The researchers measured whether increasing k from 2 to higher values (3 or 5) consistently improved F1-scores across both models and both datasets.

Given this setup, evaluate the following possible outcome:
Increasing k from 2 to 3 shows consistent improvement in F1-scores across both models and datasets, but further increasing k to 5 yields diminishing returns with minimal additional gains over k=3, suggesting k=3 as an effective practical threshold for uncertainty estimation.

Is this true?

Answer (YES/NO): NO